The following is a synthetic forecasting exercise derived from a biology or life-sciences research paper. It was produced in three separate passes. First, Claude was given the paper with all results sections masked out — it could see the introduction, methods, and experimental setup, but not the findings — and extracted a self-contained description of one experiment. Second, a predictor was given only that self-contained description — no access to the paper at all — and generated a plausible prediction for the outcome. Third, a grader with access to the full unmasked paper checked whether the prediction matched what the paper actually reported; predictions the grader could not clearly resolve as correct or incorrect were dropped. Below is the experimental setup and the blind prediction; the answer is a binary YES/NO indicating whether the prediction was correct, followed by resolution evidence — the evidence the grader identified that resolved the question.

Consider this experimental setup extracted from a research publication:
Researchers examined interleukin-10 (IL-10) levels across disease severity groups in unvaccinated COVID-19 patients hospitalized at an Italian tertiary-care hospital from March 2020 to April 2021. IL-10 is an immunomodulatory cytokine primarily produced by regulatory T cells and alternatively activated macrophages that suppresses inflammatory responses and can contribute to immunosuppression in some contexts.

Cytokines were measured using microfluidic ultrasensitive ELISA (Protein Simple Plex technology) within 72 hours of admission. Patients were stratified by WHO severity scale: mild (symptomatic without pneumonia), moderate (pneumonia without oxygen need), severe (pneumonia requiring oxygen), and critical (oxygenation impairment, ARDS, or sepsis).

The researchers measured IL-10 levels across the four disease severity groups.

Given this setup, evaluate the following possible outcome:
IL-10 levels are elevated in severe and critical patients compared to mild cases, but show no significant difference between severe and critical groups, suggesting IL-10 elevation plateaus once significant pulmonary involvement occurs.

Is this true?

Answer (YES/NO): NO